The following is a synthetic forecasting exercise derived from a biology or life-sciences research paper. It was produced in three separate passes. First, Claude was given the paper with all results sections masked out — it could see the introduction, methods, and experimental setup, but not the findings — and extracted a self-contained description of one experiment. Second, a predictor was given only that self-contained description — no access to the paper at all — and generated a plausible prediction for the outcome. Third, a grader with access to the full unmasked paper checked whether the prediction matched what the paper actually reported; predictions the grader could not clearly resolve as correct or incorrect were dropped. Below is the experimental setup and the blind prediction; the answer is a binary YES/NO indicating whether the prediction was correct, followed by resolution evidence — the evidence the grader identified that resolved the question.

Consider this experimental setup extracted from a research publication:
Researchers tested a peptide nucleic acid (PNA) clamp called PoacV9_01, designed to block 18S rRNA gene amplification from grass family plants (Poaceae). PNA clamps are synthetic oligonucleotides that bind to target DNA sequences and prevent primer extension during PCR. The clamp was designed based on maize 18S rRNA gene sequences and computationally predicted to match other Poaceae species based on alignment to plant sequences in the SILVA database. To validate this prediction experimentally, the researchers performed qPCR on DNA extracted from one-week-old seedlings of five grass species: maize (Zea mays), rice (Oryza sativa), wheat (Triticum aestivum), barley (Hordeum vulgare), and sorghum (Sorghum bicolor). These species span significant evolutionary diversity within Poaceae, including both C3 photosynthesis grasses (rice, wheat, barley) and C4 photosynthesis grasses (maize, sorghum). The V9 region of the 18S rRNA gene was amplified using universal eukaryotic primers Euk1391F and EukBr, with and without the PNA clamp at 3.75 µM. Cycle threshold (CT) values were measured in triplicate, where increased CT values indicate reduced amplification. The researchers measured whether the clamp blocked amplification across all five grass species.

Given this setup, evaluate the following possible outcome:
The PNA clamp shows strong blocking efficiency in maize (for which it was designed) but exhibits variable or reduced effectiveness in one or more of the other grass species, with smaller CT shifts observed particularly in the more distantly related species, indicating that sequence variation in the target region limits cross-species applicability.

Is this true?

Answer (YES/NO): NO